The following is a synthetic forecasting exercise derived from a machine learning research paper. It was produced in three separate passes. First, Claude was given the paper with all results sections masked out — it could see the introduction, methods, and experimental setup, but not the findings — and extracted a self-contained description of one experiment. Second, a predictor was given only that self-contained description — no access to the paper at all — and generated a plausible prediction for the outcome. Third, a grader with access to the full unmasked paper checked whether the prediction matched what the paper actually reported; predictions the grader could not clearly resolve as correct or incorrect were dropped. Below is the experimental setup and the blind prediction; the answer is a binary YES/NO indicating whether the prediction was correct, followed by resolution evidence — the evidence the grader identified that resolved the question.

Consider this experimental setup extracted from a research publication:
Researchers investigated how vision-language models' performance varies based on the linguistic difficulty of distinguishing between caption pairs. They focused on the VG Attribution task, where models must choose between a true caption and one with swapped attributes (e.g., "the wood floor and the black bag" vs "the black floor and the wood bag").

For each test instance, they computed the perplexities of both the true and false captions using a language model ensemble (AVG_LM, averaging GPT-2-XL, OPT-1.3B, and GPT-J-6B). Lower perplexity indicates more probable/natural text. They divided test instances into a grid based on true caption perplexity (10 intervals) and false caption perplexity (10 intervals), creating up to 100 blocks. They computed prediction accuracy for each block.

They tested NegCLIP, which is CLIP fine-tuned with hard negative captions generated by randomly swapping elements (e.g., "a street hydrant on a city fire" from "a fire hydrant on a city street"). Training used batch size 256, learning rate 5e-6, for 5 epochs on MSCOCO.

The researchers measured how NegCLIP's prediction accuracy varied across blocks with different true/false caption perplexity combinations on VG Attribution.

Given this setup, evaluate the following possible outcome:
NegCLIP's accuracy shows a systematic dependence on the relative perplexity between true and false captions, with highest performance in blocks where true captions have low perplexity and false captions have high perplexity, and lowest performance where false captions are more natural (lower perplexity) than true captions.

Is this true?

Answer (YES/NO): YES